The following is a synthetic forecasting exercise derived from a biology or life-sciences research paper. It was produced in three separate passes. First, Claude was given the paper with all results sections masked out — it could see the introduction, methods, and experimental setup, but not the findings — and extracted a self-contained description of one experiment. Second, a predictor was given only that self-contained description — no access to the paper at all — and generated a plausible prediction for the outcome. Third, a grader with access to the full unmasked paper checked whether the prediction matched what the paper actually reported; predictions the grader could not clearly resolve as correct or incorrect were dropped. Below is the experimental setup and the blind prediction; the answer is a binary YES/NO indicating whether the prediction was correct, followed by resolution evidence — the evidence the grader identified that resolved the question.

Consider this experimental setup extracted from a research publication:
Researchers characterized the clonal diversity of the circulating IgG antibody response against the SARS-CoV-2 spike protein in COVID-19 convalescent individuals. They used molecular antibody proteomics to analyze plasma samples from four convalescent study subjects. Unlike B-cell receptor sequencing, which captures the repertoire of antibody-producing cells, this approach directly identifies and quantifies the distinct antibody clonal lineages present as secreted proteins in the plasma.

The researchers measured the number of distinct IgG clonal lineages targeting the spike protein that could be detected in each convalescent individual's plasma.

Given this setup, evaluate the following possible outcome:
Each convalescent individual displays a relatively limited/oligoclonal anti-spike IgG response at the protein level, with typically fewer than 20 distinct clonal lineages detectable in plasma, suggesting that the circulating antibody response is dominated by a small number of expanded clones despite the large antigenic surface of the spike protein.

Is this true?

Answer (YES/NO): YES